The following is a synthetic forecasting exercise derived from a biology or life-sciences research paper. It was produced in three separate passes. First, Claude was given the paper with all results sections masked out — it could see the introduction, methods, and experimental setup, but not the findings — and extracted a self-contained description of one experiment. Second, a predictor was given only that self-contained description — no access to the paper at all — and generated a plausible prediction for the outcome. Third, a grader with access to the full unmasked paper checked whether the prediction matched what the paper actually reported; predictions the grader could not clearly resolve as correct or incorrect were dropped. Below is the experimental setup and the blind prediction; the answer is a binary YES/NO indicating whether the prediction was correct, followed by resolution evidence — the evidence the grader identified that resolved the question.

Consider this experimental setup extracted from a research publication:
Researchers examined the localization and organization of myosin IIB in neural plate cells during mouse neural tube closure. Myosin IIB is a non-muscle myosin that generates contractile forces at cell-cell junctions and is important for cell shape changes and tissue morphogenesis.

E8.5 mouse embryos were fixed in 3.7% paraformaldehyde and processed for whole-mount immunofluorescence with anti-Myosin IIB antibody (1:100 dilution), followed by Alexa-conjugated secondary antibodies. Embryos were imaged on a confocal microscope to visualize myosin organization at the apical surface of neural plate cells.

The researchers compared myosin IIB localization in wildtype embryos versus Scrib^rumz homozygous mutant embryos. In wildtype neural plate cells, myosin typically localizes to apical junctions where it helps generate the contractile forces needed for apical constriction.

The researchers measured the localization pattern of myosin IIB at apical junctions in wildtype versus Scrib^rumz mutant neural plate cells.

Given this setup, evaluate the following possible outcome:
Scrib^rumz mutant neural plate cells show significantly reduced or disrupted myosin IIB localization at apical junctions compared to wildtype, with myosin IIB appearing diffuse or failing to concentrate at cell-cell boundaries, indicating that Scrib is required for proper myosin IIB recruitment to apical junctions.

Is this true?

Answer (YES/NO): YES